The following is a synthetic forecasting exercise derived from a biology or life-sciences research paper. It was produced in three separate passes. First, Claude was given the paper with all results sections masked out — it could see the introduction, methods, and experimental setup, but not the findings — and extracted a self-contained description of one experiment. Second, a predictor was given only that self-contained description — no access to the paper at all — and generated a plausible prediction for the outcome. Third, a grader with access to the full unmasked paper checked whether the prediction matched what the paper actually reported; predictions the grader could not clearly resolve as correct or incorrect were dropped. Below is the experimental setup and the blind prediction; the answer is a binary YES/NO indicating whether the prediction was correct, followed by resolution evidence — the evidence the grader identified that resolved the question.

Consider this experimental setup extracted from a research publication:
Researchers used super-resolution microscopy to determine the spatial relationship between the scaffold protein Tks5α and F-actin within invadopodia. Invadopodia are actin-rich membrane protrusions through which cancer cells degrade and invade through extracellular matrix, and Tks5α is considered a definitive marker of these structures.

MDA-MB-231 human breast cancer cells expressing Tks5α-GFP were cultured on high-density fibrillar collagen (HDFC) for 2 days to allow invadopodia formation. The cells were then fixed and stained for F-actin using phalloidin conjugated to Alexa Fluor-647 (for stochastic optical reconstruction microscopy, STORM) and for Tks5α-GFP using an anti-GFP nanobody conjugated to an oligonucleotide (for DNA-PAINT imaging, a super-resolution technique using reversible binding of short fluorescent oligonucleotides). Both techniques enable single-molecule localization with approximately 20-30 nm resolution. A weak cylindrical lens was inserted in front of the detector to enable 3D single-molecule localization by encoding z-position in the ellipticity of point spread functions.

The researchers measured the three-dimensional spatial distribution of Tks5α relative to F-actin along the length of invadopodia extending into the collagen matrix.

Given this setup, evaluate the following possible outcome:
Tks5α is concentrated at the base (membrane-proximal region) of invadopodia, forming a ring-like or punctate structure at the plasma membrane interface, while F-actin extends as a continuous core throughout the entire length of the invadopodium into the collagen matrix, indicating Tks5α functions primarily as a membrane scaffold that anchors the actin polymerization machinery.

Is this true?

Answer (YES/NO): YES